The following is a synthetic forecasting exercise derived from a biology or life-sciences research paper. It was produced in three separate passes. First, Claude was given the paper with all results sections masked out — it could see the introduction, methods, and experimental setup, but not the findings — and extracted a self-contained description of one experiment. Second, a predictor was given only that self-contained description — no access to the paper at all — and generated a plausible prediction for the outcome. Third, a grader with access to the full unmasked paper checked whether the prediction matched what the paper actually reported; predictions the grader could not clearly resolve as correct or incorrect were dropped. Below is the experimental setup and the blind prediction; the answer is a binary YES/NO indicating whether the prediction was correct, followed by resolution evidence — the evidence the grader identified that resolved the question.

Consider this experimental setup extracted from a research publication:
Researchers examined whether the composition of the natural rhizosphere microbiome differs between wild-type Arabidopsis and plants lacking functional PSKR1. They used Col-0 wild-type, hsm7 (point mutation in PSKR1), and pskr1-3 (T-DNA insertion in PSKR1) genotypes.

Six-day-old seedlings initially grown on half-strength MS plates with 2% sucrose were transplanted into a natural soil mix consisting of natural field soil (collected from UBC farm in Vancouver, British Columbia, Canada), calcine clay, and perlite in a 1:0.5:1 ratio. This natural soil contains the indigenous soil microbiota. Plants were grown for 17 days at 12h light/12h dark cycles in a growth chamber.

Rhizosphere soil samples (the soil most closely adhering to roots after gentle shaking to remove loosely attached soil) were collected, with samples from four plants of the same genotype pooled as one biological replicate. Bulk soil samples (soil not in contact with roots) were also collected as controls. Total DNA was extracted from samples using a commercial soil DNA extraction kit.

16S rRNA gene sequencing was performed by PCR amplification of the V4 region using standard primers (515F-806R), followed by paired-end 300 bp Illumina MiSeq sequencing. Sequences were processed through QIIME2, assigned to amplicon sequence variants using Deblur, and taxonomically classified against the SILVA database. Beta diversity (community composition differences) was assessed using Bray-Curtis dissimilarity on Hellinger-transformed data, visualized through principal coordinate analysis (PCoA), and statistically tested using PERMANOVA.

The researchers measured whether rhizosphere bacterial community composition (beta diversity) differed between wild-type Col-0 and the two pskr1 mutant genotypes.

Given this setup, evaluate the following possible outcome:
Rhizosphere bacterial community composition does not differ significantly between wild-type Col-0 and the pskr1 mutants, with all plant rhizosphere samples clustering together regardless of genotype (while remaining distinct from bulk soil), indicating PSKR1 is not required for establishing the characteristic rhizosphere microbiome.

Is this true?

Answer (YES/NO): YES